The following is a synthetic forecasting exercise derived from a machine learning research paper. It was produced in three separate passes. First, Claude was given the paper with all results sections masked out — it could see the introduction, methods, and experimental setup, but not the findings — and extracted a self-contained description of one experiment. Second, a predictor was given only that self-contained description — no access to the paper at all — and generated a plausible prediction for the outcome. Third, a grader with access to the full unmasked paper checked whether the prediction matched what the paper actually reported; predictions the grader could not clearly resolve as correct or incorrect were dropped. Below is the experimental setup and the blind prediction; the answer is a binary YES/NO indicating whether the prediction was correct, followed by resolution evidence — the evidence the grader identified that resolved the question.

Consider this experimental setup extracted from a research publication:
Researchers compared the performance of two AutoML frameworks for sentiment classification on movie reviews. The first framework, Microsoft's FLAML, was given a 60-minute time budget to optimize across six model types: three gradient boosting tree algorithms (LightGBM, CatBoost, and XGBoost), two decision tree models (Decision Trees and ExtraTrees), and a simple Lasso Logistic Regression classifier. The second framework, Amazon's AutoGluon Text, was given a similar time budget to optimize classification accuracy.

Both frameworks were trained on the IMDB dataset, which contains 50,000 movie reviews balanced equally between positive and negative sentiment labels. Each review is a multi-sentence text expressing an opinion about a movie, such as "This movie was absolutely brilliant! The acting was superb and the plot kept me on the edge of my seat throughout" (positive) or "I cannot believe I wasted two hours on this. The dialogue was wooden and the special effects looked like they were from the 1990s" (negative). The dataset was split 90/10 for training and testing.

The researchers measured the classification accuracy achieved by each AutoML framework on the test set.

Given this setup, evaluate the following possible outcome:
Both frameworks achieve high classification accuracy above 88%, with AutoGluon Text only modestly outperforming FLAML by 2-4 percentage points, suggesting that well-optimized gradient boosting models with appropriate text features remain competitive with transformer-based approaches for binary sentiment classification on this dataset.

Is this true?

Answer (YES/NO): NO